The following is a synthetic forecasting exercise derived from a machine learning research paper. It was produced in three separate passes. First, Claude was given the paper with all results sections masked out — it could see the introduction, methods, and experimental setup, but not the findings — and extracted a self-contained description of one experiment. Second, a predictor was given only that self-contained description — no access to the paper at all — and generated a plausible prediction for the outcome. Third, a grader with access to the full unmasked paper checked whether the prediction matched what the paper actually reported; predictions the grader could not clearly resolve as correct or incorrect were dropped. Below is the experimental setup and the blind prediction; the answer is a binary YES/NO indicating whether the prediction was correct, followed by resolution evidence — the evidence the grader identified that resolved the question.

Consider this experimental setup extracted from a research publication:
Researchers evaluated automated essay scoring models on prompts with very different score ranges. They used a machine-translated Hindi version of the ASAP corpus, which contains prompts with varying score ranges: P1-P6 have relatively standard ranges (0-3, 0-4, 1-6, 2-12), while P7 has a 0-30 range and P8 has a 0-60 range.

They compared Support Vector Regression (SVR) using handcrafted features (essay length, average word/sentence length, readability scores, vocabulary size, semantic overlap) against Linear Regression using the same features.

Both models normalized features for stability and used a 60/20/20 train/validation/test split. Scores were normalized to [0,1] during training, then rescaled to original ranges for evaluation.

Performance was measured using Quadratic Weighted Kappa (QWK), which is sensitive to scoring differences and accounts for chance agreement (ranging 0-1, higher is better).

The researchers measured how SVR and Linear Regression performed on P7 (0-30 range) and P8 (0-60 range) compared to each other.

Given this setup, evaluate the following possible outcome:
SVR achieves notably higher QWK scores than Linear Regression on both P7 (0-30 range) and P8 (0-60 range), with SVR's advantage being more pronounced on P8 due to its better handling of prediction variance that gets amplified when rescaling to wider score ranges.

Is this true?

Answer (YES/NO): NO